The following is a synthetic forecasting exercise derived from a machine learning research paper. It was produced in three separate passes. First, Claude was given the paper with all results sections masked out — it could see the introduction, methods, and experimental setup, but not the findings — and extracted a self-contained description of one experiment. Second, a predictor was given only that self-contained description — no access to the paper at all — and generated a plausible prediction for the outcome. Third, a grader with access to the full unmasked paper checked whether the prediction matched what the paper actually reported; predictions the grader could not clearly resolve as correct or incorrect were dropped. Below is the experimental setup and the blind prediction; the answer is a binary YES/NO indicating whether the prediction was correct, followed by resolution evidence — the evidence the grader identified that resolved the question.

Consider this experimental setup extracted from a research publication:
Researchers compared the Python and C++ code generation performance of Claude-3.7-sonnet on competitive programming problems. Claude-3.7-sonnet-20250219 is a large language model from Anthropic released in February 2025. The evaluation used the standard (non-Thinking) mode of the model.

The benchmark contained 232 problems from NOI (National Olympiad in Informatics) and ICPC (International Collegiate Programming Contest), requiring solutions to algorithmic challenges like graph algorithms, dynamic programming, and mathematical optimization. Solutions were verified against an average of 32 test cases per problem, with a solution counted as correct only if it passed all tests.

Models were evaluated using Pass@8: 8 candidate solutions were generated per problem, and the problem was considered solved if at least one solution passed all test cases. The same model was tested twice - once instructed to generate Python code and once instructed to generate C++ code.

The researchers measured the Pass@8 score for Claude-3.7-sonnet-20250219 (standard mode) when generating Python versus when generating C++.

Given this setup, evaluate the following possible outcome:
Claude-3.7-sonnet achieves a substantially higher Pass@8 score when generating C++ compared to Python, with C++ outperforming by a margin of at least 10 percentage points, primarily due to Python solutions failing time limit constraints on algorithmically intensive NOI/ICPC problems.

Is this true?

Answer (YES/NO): NO